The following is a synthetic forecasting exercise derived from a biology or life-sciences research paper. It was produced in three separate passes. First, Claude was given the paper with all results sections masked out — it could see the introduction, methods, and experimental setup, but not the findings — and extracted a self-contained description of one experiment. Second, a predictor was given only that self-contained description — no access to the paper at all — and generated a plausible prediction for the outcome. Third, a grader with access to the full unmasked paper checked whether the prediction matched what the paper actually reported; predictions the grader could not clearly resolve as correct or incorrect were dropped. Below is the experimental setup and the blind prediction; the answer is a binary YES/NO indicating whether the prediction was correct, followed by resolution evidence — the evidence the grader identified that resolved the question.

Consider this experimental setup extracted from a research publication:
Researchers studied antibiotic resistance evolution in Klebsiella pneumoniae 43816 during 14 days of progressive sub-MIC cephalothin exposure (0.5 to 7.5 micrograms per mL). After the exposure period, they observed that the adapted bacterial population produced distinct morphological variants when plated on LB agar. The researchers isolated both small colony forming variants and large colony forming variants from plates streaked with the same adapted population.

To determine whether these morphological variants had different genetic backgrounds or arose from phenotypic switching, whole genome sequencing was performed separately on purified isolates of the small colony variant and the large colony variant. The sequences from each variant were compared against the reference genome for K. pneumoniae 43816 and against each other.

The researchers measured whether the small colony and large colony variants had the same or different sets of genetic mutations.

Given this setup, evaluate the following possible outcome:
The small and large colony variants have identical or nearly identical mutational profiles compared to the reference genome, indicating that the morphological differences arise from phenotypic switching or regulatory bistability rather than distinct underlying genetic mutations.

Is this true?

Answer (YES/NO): NO